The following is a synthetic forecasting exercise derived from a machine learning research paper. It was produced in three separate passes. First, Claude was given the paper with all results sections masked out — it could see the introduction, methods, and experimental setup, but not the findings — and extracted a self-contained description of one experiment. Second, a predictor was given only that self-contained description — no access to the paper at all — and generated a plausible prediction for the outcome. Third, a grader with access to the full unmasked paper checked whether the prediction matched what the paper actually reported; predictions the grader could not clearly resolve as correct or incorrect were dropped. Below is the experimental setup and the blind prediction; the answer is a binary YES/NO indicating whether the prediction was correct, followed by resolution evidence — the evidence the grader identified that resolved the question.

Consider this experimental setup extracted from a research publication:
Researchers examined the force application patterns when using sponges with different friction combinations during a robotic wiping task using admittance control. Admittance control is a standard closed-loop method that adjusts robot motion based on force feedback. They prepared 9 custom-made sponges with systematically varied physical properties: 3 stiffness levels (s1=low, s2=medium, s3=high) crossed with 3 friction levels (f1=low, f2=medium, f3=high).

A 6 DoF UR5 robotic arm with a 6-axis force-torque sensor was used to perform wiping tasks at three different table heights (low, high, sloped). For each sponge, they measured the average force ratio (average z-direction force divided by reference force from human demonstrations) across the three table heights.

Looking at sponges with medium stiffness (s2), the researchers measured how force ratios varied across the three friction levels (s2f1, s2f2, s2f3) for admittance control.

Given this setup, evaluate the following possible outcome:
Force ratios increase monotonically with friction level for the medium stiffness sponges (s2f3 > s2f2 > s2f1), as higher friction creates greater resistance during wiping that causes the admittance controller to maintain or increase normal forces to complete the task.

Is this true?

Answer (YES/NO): NO